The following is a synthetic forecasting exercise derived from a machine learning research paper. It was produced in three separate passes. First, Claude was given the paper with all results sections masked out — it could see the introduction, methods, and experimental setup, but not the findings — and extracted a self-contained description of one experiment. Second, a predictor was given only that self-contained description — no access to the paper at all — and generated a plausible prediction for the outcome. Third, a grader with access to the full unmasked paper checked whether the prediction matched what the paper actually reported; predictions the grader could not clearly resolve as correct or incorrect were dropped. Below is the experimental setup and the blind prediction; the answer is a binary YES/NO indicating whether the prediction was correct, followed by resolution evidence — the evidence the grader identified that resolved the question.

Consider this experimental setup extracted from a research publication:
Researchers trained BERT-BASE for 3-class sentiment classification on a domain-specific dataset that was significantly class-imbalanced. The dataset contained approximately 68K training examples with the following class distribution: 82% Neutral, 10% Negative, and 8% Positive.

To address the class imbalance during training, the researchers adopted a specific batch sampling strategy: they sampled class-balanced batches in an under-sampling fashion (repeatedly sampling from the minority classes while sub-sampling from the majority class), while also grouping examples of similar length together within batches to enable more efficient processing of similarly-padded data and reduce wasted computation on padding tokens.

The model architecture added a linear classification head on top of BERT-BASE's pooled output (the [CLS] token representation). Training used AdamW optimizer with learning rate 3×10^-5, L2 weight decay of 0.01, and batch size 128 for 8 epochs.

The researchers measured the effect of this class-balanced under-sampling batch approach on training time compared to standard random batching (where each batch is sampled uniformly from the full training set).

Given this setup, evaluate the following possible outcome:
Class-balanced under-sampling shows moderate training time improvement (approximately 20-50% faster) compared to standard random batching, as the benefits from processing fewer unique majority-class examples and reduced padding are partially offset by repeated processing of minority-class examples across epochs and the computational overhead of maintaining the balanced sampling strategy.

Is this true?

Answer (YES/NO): NO